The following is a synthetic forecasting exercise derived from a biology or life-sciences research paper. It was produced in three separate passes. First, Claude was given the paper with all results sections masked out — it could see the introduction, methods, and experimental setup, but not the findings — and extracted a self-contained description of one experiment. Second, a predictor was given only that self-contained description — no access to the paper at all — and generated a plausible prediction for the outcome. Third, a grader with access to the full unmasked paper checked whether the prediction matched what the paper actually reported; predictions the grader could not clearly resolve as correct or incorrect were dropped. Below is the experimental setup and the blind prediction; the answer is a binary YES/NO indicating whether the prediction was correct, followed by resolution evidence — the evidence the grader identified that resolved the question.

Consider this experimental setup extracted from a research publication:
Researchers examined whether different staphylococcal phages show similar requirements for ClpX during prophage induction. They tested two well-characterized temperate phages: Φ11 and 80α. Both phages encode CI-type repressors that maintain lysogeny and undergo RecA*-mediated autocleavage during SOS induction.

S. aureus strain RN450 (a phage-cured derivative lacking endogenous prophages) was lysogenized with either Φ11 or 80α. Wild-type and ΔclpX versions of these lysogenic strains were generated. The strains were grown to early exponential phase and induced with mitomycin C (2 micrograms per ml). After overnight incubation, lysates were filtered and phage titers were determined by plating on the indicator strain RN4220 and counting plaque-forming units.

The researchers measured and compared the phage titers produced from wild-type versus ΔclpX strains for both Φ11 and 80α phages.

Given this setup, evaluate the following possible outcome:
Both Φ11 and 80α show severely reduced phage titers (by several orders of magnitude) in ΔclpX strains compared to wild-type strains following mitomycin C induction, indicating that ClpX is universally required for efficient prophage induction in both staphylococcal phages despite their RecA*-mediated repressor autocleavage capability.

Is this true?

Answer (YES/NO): YES